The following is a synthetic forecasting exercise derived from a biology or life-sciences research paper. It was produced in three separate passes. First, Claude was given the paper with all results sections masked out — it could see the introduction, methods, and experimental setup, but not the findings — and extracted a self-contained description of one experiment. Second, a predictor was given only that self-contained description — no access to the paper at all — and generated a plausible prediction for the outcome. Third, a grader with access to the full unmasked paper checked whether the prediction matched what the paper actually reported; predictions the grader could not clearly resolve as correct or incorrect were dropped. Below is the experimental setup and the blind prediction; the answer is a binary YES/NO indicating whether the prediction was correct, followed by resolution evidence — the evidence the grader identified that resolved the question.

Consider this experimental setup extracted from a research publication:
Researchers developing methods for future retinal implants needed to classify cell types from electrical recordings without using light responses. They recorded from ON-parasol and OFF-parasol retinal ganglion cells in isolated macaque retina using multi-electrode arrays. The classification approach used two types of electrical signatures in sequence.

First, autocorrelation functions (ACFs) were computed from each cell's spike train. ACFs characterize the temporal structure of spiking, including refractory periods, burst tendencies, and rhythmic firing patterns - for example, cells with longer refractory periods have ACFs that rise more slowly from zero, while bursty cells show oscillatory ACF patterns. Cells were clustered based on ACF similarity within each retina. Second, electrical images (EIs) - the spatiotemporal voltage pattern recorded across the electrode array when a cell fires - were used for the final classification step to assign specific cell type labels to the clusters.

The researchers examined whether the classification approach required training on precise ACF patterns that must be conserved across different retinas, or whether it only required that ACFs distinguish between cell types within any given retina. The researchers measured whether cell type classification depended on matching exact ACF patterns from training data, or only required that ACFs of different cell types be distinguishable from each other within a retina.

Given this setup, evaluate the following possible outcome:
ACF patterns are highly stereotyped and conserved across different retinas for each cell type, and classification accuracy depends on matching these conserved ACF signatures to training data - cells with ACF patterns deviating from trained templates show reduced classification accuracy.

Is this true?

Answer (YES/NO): NO